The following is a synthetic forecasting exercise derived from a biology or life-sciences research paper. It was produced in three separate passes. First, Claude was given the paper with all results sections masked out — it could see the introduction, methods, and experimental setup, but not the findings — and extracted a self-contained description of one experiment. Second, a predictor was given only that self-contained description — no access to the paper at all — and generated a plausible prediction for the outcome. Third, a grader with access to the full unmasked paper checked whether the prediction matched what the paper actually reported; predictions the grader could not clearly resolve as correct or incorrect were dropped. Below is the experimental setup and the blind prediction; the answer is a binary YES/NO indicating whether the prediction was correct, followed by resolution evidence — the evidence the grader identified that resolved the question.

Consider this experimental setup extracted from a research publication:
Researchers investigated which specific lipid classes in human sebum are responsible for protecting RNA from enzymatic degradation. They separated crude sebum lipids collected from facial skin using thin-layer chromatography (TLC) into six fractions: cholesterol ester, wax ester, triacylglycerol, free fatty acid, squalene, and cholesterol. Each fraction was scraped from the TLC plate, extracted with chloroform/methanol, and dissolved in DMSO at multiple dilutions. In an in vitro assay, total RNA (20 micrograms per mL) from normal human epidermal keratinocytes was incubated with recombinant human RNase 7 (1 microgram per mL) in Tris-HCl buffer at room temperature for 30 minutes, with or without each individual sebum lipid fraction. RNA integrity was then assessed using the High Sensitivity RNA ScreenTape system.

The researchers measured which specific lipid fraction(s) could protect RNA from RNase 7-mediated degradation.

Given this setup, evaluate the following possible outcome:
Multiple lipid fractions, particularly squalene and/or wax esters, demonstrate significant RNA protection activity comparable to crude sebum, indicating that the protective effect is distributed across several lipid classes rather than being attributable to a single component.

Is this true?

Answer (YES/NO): NO